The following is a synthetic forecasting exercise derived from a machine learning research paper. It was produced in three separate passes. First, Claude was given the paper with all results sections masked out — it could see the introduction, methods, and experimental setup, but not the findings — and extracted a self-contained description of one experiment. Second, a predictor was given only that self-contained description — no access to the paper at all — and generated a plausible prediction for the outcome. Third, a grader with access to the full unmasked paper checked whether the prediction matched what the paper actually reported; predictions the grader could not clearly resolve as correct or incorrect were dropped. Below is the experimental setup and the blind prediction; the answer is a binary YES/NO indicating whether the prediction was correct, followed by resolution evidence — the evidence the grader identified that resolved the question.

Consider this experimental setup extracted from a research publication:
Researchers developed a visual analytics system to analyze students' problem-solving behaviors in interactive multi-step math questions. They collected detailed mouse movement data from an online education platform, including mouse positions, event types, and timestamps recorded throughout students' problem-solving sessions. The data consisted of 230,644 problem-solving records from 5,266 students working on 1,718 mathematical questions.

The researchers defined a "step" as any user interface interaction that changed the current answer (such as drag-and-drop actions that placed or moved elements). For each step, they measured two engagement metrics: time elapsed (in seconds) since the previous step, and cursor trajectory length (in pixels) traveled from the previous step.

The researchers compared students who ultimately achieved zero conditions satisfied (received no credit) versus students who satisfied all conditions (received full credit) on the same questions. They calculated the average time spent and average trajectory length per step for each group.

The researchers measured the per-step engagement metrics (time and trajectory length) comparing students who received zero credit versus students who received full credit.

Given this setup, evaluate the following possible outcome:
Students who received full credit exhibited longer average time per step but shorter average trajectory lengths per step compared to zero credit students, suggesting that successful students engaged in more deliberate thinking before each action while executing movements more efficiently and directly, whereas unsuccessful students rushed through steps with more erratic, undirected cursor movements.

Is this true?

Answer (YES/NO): NO